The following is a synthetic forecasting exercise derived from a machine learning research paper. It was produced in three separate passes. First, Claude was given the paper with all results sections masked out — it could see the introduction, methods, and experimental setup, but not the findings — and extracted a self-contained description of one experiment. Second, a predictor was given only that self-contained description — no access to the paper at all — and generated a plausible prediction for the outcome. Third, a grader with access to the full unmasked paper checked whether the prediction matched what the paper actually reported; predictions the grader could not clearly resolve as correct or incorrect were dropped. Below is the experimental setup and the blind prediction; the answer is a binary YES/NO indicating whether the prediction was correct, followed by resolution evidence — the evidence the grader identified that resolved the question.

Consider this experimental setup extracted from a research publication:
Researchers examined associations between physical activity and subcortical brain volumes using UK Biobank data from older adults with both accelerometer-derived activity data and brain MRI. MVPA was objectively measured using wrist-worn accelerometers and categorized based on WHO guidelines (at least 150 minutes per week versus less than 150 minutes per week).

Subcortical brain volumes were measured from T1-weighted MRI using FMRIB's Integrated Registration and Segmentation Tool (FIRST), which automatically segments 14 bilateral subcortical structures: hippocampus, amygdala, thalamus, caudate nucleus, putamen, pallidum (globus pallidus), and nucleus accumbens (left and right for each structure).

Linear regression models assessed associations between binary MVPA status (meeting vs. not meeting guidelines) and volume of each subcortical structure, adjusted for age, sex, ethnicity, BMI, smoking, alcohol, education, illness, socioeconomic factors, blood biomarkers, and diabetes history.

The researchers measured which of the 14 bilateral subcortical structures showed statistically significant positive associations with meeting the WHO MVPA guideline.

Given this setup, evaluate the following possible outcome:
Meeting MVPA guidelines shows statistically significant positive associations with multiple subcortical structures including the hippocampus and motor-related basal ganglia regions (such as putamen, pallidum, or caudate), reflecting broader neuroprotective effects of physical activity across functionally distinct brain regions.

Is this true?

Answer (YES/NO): NO